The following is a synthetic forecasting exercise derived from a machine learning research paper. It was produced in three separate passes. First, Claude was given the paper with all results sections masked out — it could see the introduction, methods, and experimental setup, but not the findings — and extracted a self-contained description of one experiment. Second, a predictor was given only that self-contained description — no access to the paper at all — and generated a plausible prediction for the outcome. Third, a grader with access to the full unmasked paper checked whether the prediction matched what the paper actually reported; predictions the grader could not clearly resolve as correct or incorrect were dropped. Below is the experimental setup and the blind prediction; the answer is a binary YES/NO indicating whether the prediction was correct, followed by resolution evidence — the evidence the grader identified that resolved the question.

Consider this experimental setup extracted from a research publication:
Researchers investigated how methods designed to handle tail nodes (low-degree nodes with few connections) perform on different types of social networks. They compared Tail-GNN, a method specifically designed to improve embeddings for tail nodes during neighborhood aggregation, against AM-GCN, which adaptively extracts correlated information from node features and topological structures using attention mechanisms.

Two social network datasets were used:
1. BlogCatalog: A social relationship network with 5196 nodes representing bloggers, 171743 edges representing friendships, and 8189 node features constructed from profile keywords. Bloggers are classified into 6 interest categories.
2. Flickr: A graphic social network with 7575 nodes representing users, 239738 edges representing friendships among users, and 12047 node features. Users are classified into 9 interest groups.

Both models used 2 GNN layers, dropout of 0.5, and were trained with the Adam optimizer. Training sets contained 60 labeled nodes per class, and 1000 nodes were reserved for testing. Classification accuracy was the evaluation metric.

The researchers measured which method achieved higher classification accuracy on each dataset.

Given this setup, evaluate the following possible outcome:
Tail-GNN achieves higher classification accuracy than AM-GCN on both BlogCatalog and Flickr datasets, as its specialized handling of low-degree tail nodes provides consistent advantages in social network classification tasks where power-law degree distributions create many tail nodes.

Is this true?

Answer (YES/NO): NO